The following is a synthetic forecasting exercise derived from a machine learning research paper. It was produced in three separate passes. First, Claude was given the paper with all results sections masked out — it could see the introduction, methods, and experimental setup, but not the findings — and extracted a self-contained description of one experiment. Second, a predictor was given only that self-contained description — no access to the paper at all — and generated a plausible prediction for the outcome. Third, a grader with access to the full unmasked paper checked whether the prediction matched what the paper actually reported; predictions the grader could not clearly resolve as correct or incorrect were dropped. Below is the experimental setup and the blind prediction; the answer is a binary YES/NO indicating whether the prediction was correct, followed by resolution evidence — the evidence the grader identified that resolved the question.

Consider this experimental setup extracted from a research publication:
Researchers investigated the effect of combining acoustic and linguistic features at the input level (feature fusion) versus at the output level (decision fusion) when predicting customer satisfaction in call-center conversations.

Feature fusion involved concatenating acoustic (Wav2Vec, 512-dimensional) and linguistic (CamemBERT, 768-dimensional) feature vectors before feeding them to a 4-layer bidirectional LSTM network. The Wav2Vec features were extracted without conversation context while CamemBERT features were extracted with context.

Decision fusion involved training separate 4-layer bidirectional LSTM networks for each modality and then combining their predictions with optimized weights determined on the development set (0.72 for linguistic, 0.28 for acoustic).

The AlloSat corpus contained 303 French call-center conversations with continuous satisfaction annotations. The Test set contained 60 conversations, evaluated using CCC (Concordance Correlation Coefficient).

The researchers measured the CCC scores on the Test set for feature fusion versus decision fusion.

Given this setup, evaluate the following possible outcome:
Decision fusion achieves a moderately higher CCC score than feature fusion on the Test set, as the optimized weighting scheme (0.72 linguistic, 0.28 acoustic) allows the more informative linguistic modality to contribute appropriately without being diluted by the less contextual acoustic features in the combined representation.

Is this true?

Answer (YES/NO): YES